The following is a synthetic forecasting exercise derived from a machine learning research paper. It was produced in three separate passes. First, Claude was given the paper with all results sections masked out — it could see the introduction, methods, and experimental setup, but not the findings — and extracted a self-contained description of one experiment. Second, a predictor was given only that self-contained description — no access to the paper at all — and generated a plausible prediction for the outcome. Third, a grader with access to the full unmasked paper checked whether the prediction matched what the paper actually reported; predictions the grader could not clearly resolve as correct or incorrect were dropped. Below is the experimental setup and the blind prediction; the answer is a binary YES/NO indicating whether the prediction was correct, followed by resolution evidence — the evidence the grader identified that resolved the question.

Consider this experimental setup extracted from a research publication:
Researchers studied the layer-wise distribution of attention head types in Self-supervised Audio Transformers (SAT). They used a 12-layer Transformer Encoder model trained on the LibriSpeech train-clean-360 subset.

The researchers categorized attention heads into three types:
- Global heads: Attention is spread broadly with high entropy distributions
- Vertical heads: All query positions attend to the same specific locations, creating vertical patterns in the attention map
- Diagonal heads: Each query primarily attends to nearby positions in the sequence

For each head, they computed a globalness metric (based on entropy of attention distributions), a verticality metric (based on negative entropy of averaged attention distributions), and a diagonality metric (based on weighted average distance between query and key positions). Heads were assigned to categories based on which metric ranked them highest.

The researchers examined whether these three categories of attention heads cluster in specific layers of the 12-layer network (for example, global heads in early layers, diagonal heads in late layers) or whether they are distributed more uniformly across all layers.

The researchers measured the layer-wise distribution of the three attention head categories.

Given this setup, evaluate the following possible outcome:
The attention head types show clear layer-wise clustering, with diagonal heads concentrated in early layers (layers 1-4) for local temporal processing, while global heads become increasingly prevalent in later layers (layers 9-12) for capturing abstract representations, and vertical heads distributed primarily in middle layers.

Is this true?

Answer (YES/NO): NO